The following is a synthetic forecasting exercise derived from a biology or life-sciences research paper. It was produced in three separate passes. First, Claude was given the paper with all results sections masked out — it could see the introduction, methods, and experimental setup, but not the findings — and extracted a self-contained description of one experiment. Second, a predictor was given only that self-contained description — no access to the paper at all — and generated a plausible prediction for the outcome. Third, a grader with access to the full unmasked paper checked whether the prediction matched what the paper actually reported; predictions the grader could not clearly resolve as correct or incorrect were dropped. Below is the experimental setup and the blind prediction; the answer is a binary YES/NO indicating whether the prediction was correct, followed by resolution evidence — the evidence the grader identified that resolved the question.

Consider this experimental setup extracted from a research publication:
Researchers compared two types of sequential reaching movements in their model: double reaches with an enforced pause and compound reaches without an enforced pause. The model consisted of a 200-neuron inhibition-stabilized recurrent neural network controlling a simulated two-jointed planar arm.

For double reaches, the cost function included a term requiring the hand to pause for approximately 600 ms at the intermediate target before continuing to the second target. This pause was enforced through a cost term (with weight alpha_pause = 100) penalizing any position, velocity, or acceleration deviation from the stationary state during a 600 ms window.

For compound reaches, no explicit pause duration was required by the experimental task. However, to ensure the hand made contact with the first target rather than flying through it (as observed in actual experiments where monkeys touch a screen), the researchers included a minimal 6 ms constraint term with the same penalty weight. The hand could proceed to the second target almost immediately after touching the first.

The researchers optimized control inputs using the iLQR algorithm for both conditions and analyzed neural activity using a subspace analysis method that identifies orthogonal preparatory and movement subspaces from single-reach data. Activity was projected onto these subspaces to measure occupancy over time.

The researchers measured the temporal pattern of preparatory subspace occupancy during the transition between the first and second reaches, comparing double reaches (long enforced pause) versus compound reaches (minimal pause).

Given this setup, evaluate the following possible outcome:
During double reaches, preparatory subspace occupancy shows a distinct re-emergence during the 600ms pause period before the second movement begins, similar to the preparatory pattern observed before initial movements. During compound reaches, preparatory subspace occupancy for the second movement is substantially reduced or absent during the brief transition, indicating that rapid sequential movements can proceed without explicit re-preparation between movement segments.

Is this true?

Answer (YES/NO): NO